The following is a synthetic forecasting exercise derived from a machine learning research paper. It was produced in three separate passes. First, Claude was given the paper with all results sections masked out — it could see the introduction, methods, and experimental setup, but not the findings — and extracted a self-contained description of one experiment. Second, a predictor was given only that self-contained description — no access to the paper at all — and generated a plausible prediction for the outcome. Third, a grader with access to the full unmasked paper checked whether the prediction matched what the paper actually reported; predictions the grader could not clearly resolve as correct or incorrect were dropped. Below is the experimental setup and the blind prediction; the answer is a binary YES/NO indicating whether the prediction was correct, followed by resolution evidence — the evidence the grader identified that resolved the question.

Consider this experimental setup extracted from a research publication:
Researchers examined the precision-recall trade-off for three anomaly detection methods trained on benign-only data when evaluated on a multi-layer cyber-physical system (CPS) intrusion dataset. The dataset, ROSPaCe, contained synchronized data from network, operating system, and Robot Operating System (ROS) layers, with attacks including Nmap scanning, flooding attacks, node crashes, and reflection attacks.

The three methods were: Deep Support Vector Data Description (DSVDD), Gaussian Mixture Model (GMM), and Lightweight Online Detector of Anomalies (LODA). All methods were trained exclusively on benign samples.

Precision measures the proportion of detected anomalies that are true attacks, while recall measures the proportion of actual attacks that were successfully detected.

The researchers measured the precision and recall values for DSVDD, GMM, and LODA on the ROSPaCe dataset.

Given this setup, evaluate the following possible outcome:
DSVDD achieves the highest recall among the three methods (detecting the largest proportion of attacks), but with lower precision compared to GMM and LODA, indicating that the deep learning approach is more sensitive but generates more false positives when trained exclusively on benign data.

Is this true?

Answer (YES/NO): NO